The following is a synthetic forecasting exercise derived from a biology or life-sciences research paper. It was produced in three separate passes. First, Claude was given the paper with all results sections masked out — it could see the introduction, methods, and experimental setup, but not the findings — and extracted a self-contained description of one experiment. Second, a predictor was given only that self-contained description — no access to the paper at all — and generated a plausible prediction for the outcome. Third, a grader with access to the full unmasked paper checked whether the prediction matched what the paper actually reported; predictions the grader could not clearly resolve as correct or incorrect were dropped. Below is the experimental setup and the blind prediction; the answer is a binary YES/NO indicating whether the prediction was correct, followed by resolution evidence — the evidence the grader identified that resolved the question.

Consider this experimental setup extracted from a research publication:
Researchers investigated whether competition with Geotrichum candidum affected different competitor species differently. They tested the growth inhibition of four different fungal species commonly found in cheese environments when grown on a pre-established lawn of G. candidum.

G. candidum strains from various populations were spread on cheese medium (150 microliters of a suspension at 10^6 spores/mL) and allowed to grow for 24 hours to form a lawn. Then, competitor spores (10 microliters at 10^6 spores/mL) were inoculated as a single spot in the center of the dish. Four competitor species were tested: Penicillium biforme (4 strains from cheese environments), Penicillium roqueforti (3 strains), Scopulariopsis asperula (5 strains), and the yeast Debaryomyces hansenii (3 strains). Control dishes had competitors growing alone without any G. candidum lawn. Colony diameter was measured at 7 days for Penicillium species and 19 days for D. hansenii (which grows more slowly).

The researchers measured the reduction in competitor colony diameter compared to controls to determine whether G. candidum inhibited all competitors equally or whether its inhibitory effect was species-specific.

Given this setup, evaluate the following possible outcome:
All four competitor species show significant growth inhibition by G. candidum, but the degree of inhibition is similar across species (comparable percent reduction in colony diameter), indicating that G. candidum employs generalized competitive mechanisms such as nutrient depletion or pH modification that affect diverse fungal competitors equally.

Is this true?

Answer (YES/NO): NO